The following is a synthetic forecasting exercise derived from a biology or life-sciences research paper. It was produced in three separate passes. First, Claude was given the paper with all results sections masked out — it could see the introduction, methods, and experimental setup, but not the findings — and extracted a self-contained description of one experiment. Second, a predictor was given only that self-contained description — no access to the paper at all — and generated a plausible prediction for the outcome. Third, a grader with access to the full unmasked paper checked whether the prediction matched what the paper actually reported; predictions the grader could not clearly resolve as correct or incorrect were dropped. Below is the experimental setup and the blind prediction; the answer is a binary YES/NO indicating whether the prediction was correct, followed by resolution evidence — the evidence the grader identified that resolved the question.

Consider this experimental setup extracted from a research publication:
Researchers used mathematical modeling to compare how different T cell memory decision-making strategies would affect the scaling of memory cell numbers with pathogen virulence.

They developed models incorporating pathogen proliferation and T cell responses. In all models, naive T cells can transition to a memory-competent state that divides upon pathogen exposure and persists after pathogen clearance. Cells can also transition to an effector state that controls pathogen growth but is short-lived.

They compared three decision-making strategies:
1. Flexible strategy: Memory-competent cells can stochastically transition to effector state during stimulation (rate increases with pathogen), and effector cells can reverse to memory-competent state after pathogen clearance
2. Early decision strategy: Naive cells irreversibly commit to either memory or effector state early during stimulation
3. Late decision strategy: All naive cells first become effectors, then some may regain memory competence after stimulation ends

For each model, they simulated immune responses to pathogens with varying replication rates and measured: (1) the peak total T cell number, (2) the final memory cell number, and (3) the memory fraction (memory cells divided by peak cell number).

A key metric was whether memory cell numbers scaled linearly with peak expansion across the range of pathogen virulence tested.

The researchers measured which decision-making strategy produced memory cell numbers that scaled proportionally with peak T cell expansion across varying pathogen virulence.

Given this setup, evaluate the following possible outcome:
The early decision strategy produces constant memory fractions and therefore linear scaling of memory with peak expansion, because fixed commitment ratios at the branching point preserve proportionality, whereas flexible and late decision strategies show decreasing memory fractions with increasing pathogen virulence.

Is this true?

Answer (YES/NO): NO